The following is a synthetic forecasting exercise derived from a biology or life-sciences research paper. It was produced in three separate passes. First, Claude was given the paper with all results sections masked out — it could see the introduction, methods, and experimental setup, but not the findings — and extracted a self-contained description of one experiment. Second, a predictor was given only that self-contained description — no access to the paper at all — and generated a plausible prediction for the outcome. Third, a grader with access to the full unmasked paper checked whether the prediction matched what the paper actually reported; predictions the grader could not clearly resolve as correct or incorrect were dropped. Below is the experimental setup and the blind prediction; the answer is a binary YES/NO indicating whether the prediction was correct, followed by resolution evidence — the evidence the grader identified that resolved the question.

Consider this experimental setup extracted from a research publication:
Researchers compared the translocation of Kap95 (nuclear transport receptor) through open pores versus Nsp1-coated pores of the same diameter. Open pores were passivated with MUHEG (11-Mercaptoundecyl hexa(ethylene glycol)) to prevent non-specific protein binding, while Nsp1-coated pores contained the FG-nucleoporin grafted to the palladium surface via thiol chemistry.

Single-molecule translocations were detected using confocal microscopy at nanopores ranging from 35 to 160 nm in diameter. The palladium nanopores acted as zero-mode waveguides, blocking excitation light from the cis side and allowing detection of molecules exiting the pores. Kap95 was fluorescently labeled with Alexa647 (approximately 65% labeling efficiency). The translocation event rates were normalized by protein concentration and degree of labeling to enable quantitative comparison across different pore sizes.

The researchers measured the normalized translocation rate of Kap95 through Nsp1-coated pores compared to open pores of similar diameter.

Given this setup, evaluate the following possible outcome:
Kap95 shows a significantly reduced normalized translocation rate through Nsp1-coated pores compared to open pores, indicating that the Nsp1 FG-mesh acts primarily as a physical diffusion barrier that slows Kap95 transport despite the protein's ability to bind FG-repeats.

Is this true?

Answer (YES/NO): NO